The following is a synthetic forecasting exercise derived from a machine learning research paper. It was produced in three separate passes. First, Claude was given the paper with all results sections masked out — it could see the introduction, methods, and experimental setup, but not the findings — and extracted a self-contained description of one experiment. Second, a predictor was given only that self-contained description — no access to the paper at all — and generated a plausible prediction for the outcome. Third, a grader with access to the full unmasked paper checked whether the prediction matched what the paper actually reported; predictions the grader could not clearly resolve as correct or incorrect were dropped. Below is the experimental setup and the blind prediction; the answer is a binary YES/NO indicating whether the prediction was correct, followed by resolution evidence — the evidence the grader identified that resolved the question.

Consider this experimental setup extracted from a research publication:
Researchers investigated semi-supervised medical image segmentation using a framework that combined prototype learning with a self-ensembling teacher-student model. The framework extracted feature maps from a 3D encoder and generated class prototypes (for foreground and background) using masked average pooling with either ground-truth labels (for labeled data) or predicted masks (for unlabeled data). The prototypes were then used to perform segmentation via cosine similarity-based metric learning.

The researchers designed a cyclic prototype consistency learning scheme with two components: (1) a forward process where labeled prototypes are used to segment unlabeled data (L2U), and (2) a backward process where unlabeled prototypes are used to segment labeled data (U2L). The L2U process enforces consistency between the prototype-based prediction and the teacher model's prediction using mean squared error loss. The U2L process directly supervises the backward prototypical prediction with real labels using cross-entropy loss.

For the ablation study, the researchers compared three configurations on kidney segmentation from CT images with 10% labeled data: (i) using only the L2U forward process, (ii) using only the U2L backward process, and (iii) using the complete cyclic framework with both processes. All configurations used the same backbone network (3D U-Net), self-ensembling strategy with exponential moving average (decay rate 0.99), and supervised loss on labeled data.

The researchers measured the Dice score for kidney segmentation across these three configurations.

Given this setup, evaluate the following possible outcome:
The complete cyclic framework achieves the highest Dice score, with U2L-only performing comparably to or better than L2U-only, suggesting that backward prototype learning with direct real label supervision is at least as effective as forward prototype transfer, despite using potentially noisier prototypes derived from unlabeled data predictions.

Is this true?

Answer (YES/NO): YES